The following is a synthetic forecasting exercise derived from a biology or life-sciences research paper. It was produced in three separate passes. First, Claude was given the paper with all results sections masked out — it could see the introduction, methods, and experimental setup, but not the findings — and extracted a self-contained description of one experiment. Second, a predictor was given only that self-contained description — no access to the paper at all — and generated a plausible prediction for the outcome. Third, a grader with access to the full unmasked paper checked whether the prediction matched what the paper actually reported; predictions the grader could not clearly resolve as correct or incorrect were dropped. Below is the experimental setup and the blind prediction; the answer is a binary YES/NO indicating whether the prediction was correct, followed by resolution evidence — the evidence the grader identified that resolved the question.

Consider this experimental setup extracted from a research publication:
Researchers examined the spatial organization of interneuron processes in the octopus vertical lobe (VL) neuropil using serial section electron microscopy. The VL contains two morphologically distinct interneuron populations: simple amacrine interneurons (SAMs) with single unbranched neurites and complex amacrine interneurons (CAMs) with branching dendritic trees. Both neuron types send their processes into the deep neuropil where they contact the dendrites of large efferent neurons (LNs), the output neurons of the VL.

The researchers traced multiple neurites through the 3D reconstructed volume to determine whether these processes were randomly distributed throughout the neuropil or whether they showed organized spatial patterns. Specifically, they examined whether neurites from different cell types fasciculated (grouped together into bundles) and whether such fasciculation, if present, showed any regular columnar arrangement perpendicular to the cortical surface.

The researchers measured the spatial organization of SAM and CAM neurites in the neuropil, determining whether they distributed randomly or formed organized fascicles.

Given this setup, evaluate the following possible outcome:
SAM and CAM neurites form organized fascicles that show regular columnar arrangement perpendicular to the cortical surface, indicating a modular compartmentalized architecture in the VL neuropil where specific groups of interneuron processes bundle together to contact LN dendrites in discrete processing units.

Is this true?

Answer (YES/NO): YES